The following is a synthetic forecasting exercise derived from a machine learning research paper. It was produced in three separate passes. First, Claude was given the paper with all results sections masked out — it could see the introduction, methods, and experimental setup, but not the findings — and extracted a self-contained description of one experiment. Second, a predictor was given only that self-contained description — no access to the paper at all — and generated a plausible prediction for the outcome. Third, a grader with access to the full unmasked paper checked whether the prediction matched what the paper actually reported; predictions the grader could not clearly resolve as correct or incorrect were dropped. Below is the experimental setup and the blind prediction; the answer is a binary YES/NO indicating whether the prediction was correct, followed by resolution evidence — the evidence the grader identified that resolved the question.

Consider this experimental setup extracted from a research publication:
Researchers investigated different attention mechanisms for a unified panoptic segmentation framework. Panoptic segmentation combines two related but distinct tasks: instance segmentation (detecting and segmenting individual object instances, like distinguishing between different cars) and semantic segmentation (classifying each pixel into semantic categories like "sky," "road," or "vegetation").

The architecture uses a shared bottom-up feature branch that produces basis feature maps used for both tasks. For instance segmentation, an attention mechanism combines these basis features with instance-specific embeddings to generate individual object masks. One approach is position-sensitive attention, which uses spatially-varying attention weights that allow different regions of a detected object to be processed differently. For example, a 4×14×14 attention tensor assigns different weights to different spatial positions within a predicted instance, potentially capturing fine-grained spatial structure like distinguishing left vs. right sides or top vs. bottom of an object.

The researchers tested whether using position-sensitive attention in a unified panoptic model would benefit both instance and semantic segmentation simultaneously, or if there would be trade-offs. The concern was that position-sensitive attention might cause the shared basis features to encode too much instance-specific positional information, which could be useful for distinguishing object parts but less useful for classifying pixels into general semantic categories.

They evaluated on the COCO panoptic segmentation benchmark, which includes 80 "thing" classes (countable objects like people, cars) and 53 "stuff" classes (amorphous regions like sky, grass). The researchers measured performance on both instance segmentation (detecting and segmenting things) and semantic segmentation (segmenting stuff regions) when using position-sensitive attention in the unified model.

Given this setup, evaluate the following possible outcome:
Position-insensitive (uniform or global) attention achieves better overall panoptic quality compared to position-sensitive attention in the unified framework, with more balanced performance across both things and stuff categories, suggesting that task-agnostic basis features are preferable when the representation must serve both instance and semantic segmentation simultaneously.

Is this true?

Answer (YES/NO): YES